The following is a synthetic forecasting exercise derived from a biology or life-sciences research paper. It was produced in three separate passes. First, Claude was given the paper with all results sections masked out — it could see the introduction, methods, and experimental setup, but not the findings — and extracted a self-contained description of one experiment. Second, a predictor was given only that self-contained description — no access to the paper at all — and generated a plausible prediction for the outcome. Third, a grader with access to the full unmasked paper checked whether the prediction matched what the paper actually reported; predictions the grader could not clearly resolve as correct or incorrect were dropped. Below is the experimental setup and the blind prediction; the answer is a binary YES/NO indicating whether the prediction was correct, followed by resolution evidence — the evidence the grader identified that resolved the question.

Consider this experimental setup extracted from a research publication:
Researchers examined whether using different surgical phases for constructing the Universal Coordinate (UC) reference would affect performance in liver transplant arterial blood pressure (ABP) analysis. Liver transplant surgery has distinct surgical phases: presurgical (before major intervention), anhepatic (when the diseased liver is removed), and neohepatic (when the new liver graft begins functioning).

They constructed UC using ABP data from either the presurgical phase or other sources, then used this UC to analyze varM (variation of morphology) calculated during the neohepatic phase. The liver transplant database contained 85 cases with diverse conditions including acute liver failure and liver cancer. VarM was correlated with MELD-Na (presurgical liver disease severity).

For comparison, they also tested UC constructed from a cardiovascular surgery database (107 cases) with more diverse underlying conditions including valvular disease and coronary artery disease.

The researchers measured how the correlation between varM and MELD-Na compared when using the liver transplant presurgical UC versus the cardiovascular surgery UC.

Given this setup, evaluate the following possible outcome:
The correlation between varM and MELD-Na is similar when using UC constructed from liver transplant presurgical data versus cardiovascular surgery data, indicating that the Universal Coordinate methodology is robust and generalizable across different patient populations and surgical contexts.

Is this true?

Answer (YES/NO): NO